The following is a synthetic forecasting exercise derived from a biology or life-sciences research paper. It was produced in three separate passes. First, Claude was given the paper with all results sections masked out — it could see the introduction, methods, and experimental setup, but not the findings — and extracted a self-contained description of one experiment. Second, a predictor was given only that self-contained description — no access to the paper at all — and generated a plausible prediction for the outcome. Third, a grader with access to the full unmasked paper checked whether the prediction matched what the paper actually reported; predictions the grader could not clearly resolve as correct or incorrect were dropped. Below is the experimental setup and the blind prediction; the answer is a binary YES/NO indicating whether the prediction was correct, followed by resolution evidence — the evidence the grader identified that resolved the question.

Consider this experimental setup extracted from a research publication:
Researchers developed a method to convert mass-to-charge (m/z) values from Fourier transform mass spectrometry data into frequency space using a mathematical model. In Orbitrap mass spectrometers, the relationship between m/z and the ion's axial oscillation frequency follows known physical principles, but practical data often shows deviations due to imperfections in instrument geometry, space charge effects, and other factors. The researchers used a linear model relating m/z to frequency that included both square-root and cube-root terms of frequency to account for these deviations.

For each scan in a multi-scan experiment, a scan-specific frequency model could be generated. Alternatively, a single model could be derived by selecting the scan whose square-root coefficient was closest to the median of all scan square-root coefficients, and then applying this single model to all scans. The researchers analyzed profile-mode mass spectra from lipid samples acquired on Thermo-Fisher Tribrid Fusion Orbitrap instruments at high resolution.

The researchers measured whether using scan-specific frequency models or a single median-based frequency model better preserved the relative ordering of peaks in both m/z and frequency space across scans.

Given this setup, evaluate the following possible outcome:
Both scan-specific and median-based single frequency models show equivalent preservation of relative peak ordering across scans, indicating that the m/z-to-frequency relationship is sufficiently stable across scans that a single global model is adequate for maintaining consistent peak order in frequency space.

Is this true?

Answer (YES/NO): NO